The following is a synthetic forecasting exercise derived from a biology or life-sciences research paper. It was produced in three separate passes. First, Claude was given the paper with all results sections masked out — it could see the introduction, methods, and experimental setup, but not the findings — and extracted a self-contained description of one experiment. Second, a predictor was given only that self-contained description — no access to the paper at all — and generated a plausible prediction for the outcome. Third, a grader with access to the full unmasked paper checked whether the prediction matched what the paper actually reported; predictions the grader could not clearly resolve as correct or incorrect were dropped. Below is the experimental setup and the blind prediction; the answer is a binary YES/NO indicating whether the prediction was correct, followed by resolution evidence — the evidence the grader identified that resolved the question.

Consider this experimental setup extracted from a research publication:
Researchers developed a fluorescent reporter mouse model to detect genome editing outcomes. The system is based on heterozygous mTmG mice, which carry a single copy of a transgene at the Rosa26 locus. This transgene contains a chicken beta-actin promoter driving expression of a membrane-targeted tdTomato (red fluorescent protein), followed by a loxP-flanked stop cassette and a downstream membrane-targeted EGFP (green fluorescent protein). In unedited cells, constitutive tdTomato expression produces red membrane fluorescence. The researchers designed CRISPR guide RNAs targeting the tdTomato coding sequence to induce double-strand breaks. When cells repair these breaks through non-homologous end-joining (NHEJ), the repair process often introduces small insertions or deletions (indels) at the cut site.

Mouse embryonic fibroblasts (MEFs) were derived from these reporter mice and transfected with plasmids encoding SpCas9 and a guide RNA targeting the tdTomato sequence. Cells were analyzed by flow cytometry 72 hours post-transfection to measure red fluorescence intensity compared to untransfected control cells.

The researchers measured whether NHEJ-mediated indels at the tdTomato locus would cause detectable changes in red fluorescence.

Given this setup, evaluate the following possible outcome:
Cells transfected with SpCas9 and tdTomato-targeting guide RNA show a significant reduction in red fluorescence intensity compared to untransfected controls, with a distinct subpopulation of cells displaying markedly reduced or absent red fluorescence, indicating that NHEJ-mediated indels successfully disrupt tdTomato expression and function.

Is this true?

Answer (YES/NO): YES